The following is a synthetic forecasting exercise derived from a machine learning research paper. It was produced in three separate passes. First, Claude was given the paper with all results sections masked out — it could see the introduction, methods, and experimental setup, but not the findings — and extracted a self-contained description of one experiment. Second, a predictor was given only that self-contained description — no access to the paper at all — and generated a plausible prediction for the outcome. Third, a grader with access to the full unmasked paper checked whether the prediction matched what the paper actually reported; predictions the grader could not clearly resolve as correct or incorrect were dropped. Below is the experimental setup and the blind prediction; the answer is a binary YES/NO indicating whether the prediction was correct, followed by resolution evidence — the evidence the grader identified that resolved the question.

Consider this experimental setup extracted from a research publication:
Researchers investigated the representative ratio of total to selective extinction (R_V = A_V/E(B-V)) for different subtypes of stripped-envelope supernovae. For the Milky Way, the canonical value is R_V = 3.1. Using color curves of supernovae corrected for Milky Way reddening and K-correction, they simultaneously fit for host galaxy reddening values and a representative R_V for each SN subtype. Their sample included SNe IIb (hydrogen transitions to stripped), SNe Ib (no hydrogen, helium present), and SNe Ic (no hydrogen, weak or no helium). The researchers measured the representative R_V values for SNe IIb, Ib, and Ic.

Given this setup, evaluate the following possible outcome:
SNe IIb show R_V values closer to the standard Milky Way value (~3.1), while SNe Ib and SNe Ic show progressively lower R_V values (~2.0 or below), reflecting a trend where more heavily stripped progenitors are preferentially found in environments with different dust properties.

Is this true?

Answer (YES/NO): NO